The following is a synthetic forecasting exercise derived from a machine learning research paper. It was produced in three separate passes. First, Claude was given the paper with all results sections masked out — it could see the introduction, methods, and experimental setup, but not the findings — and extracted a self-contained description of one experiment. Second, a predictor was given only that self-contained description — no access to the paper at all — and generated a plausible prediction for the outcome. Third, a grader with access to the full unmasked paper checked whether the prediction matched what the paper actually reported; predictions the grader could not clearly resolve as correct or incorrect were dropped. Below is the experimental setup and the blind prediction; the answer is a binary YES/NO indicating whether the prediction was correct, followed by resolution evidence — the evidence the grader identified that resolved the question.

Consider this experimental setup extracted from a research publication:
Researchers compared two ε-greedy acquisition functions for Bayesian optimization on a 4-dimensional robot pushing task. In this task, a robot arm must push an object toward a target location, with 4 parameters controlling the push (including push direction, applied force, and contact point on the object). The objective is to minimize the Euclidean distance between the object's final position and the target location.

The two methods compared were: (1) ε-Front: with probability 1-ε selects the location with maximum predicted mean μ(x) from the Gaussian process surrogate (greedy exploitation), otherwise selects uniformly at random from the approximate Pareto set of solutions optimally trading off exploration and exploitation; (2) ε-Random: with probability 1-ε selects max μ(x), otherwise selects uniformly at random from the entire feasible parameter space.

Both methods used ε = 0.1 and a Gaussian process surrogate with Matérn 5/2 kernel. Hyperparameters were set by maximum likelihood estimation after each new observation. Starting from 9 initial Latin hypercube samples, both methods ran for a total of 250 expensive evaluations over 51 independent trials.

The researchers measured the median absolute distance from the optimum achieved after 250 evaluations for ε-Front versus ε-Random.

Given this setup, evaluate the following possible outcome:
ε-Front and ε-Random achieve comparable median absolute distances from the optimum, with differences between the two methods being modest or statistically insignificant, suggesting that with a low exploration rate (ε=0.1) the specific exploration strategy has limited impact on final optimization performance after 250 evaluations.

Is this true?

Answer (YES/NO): YES